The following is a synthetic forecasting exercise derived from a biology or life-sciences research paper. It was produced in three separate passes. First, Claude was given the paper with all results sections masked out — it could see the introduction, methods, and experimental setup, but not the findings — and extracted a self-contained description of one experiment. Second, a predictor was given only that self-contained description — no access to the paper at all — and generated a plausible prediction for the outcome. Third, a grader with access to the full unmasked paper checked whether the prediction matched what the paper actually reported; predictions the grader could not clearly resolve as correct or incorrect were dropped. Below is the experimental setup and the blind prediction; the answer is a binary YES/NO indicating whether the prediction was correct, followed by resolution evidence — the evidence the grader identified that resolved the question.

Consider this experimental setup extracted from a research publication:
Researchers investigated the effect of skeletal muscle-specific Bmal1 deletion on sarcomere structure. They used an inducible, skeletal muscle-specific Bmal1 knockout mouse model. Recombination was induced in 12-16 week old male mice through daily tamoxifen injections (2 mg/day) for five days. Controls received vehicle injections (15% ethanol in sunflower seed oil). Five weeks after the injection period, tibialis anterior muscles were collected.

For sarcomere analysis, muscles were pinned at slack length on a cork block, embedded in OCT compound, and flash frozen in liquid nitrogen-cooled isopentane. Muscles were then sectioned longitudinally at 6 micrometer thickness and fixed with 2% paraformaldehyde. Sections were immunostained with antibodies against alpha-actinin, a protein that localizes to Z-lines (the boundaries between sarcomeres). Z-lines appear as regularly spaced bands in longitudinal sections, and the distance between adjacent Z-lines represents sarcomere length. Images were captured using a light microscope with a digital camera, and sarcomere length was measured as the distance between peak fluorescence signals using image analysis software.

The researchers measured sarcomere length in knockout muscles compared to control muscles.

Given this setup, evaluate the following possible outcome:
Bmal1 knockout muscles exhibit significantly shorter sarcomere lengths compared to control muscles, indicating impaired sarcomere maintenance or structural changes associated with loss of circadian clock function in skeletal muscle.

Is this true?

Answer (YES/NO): NO